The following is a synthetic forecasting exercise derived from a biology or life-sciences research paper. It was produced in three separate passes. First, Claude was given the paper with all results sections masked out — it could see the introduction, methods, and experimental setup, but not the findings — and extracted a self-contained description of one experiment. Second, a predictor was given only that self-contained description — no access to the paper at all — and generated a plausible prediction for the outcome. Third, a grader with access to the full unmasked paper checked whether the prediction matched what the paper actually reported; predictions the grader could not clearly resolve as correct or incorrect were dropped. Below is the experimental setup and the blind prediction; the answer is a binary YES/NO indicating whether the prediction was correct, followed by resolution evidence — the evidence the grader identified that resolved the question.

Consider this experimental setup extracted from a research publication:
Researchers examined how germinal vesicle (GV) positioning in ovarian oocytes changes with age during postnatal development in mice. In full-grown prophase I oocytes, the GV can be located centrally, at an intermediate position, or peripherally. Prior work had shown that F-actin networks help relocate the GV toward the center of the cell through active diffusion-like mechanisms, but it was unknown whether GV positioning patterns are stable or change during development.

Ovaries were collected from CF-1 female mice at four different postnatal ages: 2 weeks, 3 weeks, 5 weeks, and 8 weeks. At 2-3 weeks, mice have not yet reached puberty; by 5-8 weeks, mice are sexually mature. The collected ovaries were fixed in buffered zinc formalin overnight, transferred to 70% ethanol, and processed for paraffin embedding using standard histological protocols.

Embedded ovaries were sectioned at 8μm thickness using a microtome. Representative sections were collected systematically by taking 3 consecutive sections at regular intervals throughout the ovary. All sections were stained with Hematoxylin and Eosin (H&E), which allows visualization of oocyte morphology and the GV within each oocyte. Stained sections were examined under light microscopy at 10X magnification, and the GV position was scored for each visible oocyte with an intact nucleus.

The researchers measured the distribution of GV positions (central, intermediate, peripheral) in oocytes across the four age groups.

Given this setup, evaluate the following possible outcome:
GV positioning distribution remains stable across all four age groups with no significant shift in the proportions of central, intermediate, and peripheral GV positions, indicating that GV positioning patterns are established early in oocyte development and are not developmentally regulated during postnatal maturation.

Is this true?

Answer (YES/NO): NO